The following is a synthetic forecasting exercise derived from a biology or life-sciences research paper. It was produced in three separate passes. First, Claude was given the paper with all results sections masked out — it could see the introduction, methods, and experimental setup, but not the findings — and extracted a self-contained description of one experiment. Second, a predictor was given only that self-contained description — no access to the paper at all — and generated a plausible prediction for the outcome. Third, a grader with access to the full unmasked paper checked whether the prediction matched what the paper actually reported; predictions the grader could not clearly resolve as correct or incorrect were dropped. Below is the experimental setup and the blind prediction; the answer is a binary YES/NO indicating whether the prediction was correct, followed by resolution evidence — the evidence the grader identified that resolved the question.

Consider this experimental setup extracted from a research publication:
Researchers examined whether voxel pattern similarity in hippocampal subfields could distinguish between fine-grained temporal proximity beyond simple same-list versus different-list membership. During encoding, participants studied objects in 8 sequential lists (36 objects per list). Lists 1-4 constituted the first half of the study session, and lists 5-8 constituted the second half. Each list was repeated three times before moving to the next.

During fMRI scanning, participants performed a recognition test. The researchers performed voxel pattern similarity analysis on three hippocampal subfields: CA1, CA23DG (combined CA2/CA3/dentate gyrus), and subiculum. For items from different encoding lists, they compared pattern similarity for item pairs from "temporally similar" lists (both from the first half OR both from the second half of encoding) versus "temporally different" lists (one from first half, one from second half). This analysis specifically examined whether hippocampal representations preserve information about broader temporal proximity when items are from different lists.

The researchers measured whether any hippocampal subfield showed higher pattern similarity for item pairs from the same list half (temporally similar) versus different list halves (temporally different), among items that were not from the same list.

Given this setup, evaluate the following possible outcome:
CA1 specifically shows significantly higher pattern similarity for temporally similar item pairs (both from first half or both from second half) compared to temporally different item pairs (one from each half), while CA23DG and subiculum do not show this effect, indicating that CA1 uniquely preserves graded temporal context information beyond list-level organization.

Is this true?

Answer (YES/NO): NO